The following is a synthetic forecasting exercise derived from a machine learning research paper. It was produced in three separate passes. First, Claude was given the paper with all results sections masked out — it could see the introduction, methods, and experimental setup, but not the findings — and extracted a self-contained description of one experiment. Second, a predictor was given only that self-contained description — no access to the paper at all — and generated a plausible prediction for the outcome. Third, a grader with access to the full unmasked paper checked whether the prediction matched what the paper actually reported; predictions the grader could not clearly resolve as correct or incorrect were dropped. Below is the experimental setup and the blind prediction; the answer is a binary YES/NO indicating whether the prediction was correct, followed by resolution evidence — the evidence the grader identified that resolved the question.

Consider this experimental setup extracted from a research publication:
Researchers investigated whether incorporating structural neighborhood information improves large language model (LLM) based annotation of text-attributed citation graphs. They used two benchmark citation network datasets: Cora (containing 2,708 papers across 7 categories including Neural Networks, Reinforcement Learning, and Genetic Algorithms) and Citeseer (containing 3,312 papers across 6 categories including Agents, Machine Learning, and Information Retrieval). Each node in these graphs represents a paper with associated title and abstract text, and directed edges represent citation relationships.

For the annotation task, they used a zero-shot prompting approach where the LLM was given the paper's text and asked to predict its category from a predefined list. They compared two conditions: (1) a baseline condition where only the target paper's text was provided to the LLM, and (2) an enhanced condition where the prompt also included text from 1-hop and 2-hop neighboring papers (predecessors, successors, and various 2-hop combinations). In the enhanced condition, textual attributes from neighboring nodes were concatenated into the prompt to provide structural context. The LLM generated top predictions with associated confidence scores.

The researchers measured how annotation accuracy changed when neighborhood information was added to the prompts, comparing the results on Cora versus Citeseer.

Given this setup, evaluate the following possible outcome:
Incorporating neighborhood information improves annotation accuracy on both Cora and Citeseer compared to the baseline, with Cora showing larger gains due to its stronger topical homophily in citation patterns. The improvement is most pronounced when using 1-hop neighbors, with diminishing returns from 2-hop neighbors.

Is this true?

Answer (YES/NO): NO